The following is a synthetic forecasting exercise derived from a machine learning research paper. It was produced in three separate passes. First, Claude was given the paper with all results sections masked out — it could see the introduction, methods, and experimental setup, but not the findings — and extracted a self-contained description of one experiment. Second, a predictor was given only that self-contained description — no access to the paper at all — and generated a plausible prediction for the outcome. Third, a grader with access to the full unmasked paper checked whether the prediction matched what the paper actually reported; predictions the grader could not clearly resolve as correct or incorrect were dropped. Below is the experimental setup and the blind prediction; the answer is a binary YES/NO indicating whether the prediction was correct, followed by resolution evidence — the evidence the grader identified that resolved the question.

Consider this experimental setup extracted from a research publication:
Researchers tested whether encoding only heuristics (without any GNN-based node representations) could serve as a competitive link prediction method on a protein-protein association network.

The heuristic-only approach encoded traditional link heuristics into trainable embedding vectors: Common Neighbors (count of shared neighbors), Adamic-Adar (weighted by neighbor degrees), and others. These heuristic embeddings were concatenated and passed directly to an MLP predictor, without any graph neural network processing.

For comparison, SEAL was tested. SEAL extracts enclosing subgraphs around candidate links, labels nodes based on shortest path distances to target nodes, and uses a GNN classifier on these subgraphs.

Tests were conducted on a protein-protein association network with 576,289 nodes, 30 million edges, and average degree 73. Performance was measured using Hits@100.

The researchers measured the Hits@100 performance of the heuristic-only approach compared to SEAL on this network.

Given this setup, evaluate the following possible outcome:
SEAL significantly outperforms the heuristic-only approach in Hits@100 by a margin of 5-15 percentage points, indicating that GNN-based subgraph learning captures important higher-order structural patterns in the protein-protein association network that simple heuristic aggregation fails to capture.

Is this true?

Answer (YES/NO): NO